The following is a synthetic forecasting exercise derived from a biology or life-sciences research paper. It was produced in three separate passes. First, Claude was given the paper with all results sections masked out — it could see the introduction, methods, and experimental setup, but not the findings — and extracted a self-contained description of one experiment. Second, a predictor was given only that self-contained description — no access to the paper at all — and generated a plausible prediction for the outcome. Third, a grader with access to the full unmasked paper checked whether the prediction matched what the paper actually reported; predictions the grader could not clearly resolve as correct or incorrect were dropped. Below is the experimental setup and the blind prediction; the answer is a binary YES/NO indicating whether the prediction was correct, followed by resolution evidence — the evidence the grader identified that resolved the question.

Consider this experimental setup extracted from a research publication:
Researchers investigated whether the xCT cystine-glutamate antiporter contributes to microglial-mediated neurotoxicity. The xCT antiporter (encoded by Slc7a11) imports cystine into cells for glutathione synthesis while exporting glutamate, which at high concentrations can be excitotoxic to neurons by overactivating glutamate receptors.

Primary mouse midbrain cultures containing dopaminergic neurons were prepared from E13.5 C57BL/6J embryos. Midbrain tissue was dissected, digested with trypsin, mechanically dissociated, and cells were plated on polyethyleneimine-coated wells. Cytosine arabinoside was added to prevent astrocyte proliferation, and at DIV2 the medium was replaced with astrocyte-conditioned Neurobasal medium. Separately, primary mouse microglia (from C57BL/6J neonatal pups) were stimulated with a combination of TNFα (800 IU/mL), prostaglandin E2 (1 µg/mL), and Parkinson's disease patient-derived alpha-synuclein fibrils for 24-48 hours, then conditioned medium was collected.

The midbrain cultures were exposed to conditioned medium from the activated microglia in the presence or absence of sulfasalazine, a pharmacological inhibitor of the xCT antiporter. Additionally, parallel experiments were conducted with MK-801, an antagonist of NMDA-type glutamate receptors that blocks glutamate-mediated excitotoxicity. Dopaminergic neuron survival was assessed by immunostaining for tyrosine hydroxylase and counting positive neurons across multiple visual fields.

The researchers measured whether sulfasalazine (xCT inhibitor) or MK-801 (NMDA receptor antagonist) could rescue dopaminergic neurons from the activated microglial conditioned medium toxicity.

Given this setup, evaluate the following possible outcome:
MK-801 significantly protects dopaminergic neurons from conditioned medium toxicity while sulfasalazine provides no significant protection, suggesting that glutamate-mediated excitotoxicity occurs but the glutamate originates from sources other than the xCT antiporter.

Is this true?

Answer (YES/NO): NO